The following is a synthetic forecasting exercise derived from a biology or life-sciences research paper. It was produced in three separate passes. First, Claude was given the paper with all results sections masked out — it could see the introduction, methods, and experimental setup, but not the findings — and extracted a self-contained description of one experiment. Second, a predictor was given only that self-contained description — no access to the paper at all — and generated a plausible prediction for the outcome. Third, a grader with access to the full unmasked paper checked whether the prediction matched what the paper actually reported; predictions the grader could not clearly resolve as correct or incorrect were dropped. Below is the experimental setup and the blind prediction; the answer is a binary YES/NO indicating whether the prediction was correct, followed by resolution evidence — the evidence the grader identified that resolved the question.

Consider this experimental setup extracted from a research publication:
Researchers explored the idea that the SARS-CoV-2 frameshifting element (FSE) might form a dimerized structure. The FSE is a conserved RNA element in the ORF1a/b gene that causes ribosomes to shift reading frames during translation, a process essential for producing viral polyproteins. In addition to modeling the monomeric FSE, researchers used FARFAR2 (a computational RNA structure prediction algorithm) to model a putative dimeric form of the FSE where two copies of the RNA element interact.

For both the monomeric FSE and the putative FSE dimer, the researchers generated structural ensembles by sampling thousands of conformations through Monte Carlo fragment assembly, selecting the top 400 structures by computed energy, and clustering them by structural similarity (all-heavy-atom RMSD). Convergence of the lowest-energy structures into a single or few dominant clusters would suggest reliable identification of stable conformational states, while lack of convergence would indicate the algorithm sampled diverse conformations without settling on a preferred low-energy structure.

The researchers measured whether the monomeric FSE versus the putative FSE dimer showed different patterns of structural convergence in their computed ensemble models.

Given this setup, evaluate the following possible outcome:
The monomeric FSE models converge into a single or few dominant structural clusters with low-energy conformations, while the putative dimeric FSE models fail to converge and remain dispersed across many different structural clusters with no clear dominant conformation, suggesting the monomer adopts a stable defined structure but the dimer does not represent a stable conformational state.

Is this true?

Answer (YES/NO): NO